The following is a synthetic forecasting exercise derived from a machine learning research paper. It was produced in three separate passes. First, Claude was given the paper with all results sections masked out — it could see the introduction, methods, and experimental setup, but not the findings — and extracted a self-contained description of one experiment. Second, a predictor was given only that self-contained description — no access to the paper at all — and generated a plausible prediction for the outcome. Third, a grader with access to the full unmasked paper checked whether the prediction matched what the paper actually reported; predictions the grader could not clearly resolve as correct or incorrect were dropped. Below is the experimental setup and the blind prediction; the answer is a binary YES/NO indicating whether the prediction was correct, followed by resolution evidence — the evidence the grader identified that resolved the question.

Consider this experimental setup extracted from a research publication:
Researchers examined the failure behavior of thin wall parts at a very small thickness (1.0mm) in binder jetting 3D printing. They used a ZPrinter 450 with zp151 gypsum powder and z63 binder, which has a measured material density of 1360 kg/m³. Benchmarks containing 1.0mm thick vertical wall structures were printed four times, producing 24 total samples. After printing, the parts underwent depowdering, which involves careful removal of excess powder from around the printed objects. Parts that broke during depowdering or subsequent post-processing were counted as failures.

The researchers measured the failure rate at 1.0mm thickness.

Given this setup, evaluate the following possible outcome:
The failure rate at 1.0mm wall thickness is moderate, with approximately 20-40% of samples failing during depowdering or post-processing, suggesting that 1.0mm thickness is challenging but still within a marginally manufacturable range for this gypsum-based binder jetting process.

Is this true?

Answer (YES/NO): NO